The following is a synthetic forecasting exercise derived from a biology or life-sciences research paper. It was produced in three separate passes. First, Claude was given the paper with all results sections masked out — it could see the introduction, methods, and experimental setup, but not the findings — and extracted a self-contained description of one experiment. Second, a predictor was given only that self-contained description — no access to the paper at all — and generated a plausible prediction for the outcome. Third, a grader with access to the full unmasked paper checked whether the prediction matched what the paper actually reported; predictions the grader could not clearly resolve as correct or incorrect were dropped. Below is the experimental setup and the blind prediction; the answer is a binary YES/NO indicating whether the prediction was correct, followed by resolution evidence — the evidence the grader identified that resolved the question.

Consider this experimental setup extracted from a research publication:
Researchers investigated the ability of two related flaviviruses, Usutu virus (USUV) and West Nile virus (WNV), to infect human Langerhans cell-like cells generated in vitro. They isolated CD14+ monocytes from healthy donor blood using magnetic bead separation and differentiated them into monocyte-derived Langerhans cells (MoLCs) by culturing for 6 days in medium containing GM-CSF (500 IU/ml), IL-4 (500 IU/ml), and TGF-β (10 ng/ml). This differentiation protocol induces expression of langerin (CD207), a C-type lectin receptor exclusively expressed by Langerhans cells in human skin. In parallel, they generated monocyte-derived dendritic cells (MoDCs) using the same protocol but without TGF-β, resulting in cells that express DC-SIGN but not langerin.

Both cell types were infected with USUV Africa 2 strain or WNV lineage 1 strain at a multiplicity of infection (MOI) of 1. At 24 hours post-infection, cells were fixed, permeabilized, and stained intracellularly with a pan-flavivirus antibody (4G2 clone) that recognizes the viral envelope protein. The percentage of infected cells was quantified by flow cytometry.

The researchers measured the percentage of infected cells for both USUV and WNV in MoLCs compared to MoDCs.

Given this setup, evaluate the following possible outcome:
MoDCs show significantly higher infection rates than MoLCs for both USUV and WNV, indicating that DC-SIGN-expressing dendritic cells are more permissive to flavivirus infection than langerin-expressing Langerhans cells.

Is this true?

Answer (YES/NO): NO